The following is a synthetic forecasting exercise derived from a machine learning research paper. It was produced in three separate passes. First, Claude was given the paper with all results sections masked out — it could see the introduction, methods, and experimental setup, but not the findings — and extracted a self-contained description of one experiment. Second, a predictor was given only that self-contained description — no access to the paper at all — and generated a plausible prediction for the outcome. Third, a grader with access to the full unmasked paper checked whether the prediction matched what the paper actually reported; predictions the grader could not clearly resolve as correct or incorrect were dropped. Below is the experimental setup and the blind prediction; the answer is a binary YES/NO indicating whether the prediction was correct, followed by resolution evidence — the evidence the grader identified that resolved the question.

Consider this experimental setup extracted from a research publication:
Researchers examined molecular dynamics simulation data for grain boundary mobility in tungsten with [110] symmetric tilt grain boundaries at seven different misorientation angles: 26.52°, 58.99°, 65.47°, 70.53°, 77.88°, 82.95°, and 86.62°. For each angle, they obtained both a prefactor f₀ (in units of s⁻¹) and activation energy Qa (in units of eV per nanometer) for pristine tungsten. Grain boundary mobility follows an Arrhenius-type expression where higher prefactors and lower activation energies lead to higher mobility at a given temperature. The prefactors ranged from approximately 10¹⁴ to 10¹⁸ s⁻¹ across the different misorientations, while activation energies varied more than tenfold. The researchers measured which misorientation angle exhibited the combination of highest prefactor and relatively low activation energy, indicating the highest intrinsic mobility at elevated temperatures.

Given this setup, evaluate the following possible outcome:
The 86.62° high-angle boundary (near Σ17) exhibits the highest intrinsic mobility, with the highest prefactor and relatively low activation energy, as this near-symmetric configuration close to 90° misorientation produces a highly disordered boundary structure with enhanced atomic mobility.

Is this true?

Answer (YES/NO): YES